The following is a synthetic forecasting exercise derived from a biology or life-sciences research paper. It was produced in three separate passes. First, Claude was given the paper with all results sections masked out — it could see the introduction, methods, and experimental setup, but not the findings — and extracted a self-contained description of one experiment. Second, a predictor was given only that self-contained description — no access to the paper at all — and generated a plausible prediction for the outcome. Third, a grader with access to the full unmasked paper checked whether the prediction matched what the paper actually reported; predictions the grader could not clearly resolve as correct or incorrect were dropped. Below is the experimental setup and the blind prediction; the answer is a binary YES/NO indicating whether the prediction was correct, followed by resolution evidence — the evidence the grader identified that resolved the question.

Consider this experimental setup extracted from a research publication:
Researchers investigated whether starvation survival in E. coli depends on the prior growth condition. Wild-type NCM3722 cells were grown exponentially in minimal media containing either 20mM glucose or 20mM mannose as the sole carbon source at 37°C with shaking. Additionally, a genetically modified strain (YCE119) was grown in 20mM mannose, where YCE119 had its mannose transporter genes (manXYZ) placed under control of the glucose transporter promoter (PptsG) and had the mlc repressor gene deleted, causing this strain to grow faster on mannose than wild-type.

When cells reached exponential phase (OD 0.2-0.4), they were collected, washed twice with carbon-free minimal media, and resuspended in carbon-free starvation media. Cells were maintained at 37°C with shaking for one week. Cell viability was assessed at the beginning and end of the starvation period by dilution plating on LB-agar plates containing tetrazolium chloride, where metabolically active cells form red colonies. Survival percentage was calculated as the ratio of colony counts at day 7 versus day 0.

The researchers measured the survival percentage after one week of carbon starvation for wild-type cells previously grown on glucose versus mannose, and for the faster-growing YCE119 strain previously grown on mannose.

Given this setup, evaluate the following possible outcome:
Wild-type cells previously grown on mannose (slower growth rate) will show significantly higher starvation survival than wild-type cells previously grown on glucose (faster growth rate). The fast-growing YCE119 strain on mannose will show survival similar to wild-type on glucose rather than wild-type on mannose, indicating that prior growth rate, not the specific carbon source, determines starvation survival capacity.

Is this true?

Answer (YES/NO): YES